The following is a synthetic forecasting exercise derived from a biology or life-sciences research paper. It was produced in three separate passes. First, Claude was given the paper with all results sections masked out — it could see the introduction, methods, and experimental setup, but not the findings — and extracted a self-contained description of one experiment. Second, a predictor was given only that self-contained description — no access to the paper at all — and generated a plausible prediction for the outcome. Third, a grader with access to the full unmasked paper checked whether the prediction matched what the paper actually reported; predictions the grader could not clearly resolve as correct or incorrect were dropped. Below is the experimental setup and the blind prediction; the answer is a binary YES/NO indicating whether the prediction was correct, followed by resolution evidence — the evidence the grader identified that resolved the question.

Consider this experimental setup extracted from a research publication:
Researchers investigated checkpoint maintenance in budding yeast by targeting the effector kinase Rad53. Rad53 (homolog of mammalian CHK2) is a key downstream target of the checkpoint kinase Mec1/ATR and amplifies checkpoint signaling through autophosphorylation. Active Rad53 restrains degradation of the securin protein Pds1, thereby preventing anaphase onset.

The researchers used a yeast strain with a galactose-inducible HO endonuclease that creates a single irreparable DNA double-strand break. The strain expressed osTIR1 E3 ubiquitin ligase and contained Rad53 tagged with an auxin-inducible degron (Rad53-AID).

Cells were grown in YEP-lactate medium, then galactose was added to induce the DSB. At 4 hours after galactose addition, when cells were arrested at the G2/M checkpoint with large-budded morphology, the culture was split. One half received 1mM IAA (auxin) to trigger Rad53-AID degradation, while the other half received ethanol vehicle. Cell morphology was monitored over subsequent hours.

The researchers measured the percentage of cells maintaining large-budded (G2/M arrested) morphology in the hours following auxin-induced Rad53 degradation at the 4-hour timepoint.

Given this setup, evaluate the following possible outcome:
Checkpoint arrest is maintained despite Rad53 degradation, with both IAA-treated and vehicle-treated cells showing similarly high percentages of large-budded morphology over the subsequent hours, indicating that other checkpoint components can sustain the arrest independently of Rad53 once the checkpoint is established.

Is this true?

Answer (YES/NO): NO